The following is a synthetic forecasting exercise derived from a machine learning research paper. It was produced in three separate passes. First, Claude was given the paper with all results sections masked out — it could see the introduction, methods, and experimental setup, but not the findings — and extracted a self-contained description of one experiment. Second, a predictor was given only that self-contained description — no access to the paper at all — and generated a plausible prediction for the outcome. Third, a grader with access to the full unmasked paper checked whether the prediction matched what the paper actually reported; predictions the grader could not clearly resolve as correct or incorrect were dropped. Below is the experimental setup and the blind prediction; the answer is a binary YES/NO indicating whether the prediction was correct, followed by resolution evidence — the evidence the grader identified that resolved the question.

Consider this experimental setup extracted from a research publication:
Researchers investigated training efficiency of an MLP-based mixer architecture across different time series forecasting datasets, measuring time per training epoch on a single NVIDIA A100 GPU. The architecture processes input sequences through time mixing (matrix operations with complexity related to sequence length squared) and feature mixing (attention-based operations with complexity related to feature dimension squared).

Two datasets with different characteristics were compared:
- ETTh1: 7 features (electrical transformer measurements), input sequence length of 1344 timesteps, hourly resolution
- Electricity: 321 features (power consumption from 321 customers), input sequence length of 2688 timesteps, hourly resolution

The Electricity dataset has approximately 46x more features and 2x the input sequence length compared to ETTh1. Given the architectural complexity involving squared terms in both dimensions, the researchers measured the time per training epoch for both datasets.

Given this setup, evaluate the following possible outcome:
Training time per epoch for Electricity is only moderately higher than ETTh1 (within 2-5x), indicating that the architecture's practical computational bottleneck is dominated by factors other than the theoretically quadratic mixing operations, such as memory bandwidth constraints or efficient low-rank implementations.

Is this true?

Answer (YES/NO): NO